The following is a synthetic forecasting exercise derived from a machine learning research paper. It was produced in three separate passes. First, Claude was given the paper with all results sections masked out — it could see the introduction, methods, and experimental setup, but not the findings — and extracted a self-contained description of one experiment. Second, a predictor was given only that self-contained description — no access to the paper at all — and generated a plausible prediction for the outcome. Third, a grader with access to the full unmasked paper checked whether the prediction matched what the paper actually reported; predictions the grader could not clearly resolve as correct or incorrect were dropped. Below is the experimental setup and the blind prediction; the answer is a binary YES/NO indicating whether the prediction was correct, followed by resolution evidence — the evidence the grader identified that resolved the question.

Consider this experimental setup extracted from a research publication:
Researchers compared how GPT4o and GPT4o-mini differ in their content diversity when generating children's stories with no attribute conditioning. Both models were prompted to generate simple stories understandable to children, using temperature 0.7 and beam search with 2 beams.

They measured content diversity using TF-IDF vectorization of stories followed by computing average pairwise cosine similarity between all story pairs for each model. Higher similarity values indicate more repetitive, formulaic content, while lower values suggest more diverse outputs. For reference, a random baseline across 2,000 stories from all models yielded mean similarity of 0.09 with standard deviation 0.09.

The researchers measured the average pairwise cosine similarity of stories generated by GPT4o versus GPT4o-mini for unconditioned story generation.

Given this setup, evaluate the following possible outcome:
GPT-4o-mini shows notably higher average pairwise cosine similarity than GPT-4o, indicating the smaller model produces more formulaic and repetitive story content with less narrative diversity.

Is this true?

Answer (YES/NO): YES